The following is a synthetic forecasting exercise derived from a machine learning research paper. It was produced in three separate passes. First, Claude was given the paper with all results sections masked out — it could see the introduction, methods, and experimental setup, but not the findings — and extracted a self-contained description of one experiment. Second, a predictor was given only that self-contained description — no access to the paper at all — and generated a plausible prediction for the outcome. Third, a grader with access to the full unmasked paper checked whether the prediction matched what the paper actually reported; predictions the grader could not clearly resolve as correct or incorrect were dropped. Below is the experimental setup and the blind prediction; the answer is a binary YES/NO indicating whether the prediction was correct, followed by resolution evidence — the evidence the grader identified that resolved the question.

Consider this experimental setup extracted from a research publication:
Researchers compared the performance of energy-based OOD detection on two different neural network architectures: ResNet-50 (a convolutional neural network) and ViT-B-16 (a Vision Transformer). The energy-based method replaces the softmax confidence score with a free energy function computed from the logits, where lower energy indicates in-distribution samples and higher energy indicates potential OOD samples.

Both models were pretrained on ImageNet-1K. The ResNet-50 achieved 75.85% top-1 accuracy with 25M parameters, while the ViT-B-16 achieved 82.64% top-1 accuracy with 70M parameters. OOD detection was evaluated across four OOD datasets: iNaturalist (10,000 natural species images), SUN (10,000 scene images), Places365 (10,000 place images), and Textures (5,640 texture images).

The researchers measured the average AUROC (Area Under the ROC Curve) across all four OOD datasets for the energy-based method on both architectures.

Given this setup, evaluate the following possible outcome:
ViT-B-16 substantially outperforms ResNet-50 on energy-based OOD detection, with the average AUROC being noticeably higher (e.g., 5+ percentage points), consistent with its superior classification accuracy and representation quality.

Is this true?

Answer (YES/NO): NO